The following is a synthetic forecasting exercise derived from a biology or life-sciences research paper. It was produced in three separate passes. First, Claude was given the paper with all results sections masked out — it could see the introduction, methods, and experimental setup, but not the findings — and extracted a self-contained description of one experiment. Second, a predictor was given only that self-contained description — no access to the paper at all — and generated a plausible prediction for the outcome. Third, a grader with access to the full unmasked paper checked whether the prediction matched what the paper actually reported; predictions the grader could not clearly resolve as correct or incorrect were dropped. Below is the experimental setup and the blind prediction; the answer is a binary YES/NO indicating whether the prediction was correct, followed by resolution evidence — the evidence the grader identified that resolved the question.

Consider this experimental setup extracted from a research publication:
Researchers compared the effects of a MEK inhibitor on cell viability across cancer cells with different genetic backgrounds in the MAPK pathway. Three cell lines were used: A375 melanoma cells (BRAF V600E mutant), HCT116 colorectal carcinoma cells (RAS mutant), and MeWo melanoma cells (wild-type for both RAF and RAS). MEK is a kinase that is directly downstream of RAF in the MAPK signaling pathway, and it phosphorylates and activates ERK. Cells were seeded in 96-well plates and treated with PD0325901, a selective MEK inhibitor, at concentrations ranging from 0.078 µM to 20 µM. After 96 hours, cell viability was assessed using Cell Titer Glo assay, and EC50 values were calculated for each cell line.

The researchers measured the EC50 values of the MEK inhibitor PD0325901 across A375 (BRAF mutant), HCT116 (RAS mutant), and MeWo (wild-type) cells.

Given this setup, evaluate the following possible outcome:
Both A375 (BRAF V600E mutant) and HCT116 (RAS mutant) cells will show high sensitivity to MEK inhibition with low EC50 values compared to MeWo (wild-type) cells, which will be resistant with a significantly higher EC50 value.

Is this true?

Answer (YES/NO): NO